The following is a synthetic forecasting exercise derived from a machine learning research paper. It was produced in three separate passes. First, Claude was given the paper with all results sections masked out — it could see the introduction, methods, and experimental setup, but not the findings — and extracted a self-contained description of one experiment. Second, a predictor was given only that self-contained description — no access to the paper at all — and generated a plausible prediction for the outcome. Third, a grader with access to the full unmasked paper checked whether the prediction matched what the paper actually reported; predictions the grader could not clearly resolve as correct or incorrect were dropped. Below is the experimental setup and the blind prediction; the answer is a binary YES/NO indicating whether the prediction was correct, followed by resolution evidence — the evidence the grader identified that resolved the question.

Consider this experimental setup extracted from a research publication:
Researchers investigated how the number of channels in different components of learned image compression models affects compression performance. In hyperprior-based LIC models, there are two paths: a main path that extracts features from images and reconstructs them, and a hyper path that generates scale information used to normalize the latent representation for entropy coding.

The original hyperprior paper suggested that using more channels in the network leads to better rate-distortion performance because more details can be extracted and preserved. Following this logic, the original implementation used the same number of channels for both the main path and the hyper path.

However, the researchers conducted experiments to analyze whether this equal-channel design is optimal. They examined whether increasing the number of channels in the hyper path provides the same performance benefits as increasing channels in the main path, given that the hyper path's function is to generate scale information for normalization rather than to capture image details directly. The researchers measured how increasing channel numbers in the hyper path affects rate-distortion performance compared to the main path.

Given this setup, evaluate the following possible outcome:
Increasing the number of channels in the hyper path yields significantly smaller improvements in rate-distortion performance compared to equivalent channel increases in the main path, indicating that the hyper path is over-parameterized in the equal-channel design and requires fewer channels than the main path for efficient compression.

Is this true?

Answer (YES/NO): NO